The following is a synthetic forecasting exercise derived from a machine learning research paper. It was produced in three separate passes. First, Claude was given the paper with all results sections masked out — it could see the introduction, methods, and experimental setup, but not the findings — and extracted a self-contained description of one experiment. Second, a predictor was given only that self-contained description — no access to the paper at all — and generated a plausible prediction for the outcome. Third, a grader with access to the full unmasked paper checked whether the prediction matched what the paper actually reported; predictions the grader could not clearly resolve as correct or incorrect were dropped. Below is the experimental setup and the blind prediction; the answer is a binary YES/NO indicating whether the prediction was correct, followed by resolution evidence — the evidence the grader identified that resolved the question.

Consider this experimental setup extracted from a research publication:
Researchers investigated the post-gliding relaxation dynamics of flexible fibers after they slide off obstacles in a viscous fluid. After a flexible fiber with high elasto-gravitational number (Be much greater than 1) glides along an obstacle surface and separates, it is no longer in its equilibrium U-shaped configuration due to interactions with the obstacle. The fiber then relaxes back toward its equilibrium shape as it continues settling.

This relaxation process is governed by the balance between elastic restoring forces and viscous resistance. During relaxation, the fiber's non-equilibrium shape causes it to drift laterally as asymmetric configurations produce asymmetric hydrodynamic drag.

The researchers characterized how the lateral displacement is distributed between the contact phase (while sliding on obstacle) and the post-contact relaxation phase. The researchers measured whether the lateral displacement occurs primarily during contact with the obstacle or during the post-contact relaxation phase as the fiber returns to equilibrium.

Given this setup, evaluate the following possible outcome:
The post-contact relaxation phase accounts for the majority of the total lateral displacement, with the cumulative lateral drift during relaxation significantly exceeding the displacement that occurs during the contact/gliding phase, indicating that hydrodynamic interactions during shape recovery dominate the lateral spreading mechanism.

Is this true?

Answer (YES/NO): YES